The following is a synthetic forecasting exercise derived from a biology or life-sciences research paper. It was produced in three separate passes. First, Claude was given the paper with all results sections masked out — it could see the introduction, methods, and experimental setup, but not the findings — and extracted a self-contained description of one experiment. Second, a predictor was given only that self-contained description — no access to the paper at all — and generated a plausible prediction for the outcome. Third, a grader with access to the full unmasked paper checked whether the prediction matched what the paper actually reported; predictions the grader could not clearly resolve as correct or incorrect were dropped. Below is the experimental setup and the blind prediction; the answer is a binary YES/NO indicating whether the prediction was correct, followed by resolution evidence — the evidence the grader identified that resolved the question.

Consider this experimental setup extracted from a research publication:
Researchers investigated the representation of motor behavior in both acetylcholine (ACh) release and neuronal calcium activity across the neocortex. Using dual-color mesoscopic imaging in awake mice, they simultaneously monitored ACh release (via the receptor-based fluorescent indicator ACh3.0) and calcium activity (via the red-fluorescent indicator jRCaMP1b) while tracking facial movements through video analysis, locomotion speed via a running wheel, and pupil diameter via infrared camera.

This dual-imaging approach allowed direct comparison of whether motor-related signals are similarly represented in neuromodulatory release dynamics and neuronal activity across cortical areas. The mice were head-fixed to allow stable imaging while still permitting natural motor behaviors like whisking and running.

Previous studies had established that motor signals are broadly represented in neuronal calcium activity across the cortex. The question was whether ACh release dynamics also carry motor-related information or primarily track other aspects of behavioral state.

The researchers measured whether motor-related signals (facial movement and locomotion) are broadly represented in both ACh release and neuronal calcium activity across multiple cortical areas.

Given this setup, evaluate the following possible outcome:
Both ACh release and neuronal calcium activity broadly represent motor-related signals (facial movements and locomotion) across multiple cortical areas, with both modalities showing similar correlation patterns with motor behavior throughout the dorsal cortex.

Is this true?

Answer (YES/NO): NO